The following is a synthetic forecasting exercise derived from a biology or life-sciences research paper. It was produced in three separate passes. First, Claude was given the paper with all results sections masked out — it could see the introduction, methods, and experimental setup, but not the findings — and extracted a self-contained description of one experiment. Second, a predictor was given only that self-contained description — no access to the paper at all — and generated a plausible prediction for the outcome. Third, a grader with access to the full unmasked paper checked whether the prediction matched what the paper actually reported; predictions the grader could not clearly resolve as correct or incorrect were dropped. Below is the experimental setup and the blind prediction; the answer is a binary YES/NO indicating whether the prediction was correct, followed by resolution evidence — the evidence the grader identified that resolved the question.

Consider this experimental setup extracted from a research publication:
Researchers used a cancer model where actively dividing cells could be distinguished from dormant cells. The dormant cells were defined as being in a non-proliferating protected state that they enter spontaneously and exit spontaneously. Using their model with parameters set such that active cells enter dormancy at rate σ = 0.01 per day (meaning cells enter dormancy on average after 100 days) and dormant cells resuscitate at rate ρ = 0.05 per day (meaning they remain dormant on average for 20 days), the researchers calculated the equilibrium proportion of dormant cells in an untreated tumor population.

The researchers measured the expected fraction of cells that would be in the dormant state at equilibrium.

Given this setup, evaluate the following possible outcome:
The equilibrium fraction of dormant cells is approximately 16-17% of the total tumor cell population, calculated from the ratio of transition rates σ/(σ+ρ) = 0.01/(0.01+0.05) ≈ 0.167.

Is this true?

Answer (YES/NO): YES